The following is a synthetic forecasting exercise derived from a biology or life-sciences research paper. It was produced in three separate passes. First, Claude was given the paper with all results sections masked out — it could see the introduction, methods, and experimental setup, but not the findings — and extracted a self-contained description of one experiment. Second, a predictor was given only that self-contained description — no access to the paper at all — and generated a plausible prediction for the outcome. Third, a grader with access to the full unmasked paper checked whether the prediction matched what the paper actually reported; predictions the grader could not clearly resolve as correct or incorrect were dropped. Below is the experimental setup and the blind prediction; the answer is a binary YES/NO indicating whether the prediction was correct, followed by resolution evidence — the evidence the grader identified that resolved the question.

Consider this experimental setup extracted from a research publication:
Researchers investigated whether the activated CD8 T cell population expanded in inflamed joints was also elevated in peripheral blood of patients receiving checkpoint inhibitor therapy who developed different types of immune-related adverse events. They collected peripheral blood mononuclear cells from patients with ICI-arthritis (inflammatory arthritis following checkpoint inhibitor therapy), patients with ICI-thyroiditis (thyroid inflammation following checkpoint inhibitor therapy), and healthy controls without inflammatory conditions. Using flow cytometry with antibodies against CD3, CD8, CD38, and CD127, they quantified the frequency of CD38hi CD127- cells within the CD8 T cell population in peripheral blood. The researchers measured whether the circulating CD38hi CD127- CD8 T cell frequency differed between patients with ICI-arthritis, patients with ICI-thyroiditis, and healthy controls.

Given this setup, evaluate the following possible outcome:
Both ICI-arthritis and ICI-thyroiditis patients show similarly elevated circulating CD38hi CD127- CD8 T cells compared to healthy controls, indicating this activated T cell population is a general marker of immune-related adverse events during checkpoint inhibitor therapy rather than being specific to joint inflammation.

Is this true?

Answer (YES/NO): NO